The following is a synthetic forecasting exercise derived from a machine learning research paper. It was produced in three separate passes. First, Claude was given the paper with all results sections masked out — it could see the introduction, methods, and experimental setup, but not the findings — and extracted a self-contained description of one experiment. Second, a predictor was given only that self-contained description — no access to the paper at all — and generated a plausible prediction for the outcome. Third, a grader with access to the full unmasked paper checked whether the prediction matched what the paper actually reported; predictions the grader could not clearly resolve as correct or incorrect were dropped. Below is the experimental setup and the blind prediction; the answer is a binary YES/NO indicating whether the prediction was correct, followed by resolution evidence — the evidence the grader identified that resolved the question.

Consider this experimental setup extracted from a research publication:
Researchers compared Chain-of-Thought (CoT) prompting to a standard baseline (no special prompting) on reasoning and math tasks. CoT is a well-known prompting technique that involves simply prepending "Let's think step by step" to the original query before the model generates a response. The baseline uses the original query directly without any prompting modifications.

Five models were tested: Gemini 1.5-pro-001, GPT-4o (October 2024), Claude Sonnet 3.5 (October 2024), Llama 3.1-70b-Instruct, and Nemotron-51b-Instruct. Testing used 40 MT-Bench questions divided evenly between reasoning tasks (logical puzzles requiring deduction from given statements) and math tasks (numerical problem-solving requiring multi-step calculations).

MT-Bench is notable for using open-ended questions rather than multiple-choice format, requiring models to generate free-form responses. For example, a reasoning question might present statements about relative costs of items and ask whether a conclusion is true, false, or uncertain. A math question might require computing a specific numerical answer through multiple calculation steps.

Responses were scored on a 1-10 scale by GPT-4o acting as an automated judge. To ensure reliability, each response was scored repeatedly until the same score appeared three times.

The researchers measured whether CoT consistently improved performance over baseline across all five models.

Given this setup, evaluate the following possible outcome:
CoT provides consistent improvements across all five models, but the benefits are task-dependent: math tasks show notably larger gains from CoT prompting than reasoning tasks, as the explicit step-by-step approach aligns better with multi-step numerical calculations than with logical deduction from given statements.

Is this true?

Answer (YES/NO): NO